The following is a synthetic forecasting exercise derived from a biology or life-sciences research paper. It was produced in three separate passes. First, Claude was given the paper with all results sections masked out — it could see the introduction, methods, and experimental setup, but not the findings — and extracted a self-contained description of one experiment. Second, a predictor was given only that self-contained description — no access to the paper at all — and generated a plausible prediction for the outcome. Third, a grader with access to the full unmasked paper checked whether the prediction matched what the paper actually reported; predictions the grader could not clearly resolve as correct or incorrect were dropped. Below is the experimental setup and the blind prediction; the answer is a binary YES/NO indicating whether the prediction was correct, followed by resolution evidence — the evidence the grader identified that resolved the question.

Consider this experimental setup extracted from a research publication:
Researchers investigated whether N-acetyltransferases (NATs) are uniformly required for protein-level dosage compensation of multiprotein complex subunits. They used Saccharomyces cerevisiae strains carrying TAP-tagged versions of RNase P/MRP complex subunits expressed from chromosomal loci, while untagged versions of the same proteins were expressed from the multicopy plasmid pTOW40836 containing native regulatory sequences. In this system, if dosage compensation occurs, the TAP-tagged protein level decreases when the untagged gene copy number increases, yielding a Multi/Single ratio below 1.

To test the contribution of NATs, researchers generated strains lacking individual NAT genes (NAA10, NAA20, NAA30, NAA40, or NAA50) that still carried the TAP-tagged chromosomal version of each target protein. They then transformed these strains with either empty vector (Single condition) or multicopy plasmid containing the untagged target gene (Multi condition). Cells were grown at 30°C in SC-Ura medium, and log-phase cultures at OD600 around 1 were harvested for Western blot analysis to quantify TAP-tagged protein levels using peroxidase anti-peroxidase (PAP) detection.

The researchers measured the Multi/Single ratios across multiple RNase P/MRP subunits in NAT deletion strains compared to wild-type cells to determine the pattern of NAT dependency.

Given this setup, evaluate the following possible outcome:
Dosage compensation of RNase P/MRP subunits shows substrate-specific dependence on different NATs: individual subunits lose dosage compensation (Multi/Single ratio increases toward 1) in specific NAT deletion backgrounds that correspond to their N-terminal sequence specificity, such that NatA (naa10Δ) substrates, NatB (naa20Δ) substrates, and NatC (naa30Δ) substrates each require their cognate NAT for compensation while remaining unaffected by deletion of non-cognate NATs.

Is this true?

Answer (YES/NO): NO